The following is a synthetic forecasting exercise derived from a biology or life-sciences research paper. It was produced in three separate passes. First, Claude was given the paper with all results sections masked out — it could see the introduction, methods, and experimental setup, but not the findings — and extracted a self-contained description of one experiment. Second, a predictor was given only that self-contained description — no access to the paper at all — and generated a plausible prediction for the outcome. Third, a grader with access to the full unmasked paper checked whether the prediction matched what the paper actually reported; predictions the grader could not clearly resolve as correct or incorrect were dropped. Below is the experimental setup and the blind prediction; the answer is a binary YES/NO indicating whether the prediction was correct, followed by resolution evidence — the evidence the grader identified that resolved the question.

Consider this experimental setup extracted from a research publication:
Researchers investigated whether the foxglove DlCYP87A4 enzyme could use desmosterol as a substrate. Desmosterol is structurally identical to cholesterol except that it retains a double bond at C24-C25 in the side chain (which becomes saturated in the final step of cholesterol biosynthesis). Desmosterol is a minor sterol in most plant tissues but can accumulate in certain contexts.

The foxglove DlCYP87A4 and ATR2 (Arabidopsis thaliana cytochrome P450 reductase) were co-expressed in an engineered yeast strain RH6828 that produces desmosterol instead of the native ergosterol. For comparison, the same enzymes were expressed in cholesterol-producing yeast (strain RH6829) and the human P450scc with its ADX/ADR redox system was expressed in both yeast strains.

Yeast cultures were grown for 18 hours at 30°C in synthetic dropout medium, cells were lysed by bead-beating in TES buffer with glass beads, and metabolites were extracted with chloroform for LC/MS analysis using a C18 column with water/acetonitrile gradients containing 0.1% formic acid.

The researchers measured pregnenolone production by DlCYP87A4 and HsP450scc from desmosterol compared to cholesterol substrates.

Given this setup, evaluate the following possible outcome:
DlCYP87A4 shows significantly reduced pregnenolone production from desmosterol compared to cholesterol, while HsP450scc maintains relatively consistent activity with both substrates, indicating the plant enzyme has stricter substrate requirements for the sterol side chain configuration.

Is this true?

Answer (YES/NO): NO